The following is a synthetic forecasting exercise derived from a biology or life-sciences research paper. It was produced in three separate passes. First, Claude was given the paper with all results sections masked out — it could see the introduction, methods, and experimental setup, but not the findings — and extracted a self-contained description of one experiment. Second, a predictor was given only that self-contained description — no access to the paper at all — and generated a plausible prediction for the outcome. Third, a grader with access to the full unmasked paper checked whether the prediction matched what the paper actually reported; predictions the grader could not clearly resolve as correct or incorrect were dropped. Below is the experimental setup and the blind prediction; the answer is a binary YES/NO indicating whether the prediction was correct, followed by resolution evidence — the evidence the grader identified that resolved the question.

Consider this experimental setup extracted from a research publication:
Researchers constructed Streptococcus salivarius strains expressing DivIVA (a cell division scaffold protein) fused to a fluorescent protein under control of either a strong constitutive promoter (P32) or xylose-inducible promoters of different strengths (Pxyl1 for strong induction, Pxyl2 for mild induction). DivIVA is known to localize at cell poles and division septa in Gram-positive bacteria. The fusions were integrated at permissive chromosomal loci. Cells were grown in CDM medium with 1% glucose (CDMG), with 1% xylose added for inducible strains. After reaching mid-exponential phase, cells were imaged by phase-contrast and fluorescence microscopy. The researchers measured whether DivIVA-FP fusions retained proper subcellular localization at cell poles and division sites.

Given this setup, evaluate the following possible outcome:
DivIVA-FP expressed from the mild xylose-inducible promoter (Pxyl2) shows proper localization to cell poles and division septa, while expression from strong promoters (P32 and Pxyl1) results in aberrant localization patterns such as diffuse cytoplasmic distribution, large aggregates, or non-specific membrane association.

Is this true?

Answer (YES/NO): NO